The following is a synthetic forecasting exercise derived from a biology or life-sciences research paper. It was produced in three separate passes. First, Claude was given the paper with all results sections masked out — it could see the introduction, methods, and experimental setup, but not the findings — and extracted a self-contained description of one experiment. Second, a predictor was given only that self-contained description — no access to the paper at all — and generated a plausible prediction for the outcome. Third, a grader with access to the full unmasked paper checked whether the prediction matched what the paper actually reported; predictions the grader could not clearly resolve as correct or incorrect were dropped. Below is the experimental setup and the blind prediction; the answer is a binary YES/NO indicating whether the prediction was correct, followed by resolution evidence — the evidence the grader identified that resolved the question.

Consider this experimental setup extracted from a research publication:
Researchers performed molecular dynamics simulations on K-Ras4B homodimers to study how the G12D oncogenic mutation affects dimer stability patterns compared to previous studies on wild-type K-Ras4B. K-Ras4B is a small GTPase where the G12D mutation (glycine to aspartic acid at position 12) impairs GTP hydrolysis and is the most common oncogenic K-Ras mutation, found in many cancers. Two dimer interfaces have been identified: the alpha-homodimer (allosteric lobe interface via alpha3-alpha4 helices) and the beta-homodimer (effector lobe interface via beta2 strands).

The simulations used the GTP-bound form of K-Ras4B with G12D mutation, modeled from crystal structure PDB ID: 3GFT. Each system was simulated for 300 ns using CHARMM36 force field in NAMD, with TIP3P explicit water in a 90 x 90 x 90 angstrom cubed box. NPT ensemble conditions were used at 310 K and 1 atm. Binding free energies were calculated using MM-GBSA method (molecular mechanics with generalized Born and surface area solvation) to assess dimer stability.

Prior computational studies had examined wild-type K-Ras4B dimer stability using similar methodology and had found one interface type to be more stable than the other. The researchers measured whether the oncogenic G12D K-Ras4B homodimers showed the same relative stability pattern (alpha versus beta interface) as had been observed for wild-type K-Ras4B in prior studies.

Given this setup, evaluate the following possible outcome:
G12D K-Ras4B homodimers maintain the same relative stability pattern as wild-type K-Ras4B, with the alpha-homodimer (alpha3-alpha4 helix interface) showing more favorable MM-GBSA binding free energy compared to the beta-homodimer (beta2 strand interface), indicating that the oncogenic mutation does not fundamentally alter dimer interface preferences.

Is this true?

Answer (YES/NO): NO